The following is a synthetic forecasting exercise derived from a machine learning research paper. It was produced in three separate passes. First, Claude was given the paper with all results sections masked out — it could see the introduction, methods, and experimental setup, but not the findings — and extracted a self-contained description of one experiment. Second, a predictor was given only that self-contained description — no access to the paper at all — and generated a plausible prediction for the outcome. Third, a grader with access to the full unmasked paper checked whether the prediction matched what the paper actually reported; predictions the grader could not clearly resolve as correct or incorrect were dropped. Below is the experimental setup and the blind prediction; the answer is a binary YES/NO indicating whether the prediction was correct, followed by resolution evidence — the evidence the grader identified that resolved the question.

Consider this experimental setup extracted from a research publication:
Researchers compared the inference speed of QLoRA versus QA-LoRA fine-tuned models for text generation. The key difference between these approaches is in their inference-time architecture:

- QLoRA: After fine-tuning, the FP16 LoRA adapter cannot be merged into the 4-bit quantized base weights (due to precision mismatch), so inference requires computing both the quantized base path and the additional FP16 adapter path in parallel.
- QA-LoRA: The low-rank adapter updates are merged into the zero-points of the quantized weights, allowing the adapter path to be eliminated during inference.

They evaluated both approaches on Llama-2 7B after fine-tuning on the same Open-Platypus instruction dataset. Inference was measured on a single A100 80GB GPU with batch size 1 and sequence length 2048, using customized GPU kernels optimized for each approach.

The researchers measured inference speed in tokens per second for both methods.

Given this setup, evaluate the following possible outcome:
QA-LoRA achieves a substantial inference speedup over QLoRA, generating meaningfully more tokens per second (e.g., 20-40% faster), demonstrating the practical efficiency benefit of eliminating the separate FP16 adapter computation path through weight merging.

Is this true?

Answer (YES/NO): NO